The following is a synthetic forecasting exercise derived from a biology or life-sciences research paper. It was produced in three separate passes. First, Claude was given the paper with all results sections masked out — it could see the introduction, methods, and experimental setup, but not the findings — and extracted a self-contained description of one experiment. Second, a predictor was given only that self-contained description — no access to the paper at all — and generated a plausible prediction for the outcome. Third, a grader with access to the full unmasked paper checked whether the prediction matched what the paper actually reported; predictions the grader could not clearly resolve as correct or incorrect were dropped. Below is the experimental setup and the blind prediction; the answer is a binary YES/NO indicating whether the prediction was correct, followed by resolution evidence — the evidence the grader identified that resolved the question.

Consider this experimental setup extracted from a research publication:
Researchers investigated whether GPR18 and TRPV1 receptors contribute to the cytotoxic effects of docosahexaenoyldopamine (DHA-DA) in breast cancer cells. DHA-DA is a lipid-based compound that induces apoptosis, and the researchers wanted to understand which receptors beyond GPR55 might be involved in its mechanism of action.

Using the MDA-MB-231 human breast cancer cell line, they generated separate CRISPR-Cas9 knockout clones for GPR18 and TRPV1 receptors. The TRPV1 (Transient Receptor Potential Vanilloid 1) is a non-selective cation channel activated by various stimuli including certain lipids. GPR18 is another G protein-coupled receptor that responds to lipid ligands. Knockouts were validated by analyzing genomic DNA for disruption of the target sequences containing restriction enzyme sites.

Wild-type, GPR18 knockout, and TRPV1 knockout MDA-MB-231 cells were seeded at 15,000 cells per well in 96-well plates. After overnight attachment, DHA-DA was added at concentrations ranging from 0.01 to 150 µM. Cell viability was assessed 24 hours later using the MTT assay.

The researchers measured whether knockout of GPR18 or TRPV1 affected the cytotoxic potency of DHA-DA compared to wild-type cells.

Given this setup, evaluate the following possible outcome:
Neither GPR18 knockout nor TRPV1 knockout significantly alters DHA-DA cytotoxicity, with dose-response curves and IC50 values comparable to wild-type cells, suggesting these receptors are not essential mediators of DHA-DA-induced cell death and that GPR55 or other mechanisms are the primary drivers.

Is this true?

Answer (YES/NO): NO